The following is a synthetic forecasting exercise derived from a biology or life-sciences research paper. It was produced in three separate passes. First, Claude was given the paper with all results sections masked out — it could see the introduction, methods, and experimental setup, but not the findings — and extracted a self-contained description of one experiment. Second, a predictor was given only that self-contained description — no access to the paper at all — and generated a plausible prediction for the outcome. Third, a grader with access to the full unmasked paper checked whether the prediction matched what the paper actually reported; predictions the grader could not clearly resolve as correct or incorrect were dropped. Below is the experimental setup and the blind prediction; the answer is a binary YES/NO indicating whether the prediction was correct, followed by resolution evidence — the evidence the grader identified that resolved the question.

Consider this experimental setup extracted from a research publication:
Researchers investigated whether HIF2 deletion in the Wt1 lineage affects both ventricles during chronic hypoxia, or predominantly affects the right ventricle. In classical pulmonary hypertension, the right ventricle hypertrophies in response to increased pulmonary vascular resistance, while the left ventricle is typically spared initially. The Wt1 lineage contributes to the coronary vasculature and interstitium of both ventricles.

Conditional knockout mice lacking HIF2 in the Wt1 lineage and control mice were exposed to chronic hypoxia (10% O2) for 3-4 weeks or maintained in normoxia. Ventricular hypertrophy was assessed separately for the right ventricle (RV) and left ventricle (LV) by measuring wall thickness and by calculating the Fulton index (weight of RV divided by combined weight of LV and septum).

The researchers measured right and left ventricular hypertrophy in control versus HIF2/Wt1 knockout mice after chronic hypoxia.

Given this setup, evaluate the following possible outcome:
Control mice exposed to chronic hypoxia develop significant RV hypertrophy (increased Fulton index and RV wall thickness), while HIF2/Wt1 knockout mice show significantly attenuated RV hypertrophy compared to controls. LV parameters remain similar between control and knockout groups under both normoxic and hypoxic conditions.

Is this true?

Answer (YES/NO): NO